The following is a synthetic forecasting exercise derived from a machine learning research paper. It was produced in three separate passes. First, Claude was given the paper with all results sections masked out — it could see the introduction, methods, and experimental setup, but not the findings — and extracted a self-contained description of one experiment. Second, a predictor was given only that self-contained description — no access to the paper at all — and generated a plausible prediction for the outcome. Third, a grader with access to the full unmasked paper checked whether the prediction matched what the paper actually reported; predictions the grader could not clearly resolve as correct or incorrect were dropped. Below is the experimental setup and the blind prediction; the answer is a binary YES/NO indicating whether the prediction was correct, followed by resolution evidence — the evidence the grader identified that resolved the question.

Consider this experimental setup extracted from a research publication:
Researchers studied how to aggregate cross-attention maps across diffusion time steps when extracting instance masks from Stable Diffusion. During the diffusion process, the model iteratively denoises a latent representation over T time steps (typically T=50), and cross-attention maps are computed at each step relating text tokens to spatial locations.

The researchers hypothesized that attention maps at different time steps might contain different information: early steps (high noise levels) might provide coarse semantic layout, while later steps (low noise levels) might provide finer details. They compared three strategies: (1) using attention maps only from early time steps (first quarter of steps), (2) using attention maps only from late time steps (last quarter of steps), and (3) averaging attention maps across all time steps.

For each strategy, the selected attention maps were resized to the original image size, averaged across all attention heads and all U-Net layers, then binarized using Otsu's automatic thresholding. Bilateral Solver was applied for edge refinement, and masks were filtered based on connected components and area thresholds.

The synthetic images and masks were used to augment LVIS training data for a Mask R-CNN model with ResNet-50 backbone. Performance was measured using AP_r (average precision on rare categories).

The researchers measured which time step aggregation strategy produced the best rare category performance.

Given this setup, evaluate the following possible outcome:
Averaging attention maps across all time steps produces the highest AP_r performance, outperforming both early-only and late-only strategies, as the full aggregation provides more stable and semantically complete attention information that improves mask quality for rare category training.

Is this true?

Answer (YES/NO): YES